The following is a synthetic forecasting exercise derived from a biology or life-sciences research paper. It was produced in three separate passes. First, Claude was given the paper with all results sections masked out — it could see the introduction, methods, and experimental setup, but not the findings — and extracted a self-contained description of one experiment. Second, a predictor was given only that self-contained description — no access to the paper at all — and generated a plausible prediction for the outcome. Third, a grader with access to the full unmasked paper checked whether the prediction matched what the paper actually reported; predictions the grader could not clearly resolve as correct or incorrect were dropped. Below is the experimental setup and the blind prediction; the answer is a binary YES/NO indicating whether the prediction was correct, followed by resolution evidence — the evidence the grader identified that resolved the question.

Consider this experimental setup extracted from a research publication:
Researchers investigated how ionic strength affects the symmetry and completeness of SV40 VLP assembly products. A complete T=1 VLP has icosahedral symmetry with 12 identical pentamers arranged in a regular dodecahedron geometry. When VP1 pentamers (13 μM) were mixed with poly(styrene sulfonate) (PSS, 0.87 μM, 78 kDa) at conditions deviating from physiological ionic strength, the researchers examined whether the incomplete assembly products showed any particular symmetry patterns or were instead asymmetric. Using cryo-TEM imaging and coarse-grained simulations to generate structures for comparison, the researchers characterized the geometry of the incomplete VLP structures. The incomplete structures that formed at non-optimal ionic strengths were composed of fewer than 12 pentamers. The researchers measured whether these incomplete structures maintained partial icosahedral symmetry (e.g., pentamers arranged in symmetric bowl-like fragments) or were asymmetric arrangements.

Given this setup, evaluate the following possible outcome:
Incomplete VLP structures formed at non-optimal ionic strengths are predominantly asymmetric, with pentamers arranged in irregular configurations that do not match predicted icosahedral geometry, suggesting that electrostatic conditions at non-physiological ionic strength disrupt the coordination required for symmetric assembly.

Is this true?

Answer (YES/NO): YES